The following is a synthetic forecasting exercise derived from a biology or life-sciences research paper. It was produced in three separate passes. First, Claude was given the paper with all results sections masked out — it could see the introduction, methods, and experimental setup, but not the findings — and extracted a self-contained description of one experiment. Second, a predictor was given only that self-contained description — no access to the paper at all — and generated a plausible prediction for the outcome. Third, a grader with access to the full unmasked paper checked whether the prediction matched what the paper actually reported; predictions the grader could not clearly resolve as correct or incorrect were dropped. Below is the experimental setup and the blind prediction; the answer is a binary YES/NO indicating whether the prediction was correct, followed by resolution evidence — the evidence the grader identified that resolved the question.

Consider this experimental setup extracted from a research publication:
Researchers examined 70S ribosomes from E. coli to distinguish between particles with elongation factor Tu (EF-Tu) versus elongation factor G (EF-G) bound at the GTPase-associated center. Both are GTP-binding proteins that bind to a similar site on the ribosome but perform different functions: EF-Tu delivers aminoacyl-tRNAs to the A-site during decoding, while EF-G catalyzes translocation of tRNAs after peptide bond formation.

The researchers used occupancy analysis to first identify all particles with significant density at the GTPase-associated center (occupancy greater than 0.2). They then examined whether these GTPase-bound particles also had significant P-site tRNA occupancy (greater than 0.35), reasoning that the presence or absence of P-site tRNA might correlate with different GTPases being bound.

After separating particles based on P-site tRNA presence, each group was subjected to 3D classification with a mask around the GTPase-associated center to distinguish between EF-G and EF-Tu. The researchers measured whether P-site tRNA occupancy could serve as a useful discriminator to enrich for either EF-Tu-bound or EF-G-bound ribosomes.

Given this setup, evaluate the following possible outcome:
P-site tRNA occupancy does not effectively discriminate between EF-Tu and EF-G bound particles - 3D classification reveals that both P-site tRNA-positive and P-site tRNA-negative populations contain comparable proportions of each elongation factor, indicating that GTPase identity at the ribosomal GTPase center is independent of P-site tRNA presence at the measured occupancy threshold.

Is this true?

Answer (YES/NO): NO